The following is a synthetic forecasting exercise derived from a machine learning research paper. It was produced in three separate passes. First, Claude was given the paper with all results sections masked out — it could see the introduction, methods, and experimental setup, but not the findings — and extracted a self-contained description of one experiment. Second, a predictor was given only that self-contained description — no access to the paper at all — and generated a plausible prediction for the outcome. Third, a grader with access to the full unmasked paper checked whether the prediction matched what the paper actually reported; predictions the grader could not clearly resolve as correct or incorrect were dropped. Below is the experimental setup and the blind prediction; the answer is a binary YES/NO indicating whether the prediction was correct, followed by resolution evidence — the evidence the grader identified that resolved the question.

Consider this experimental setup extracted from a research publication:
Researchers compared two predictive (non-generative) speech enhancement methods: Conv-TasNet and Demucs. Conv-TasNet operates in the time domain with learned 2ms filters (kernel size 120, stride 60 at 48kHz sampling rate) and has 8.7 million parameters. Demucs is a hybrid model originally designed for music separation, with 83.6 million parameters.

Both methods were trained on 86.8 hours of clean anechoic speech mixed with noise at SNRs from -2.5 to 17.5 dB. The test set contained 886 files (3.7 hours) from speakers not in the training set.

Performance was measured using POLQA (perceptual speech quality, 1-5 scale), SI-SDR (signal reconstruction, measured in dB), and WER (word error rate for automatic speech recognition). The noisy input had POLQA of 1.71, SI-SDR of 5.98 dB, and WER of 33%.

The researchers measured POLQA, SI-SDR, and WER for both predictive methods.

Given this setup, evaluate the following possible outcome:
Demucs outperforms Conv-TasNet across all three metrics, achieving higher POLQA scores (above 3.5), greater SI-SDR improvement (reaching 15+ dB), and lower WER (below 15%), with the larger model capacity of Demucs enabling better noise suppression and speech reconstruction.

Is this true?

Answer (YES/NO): NO